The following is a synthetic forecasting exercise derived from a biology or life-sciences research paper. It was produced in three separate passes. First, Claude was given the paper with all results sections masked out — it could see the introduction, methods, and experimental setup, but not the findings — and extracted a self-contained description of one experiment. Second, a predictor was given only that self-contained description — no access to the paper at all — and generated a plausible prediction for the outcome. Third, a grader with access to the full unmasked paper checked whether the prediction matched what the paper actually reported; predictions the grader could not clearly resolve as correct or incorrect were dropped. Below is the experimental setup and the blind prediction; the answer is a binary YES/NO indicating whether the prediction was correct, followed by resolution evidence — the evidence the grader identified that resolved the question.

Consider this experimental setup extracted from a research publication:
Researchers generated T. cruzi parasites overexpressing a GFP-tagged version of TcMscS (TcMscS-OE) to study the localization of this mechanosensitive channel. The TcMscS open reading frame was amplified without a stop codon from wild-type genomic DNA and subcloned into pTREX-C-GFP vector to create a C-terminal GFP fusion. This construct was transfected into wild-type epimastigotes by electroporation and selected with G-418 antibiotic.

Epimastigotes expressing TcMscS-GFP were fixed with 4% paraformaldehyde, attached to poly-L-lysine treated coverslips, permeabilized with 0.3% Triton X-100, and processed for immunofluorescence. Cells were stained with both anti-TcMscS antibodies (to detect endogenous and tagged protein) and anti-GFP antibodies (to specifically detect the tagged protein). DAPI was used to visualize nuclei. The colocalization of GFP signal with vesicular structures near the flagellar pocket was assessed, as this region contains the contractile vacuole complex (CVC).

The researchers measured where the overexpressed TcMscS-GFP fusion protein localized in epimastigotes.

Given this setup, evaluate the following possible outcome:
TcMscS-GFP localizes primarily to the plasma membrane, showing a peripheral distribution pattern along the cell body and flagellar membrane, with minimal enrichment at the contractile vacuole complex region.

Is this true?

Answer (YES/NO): NO